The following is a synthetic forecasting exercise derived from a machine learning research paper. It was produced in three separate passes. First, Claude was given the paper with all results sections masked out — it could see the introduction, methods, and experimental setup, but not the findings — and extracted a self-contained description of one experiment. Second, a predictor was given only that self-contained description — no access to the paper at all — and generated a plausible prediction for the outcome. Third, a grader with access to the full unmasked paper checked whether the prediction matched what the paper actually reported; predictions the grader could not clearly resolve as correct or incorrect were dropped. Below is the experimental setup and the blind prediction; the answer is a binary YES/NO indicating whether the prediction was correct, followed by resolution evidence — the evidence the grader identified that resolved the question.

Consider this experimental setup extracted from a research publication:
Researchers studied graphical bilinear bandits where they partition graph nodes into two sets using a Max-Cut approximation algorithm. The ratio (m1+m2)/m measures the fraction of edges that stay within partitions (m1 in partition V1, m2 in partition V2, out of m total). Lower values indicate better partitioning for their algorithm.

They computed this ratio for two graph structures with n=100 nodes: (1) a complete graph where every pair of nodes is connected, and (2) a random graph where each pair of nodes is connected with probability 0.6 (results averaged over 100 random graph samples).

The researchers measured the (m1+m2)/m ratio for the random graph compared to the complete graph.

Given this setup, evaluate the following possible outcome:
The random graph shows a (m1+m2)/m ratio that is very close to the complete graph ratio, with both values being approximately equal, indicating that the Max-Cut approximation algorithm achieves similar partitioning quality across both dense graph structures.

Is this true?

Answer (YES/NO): NO